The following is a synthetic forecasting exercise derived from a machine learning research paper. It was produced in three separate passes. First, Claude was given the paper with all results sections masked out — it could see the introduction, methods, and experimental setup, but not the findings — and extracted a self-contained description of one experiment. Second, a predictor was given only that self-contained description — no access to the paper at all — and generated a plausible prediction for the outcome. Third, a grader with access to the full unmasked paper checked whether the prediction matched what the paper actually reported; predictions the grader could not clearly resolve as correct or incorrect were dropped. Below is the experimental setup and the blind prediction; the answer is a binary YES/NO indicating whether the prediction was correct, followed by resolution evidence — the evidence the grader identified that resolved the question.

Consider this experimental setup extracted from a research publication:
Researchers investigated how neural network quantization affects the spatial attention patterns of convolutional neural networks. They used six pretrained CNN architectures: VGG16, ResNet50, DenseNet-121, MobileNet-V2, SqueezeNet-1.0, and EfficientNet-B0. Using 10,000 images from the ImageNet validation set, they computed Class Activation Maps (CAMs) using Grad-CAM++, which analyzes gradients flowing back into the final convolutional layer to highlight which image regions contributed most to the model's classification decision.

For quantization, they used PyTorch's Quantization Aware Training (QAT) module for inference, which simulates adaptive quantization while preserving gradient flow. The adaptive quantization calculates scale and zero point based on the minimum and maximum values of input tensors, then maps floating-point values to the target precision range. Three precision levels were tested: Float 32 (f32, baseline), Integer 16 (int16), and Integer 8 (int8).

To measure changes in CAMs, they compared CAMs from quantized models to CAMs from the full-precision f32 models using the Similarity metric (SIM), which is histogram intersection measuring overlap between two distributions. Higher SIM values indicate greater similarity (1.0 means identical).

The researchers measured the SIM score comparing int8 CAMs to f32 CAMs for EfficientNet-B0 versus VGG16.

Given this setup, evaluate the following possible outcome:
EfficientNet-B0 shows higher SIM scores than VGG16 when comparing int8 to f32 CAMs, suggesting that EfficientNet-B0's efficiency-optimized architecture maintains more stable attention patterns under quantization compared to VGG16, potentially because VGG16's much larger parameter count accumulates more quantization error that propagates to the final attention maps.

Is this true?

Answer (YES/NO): NO